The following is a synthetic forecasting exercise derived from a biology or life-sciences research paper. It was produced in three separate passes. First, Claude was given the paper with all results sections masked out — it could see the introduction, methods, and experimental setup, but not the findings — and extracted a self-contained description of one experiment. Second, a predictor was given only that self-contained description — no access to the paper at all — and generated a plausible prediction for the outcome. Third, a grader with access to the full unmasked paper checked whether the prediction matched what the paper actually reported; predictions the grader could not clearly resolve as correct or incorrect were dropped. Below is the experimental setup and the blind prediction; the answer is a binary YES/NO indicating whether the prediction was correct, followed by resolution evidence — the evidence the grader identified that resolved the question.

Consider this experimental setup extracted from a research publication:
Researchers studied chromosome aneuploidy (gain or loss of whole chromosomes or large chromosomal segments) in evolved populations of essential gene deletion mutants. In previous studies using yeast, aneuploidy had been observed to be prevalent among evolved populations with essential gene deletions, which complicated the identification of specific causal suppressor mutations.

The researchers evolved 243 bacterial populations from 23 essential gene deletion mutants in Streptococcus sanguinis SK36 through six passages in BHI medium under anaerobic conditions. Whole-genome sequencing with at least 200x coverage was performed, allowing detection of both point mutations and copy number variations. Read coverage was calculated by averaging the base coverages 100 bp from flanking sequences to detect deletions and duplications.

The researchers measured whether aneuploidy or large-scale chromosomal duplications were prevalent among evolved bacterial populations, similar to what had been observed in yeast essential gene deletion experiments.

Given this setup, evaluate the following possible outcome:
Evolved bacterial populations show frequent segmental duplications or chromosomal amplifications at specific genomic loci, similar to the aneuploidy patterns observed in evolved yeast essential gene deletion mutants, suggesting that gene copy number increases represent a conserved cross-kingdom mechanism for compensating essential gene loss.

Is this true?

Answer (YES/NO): NO